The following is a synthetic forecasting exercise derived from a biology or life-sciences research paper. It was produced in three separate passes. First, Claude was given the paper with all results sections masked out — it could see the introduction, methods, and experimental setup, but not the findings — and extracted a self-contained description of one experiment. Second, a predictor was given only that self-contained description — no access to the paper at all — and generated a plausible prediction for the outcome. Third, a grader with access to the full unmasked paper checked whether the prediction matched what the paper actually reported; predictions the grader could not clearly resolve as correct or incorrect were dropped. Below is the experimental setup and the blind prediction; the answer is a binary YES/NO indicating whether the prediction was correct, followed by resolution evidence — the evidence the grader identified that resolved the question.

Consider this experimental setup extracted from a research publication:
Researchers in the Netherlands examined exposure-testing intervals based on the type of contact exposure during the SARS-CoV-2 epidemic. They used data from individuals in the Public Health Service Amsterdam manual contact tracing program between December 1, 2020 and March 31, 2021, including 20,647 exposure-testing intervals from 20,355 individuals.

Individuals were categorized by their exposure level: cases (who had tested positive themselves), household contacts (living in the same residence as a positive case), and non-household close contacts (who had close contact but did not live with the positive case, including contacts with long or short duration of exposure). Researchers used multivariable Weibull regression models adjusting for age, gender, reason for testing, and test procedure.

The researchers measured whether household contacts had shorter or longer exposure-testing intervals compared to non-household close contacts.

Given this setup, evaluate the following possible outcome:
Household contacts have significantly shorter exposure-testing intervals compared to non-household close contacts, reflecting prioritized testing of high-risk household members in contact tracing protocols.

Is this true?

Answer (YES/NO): YES